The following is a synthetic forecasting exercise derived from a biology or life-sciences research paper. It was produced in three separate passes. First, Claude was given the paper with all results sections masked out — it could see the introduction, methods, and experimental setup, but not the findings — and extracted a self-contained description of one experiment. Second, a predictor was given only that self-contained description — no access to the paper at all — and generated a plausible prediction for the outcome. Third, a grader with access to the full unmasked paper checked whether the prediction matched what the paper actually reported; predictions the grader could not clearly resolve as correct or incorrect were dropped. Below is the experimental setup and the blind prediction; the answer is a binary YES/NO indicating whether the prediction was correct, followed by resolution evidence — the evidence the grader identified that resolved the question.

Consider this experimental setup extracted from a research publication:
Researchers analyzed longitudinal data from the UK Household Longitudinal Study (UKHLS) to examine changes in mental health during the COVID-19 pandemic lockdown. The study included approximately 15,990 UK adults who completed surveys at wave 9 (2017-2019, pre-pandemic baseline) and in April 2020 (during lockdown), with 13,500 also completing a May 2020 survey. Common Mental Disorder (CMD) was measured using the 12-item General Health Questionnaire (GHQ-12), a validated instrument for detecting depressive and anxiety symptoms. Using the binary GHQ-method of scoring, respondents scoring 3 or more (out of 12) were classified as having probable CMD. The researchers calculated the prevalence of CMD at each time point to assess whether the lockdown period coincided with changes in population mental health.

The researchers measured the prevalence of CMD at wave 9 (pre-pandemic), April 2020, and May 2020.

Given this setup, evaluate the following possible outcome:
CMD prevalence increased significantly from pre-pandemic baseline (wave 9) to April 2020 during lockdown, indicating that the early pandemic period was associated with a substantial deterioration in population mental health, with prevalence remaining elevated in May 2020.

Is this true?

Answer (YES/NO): YES